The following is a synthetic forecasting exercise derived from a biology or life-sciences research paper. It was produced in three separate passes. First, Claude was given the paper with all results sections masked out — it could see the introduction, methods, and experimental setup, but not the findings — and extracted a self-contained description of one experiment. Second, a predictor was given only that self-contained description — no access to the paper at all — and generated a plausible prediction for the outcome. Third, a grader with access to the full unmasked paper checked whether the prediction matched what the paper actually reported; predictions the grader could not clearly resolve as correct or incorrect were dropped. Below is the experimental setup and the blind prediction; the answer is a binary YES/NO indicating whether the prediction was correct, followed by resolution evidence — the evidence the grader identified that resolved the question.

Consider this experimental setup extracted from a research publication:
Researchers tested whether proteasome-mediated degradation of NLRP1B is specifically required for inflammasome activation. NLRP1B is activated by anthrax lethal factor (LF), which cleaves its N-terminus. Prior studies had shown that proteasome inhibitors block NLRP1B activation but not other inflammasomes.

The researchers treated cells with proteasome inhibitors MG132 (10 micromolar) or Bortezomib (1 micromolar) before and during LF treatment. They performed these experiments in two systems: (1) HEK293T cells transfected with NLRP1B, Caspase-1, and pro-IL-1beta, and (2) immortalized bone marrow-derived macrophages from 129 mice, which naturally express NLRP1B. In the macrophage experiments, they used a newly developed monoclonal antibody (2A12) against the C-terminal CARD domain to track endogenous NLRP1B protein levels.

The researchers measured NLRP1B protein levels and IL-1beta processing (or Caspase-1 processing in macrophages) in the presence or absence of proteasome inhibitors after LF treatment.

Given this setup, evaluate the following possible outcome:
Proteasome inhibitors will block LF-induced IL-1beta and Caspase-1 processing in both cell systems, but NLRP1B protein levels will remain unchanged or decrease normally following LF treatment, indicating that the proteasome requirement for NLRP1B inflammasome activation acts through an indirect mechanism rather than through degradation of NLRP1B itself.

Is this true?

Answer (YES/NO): NO